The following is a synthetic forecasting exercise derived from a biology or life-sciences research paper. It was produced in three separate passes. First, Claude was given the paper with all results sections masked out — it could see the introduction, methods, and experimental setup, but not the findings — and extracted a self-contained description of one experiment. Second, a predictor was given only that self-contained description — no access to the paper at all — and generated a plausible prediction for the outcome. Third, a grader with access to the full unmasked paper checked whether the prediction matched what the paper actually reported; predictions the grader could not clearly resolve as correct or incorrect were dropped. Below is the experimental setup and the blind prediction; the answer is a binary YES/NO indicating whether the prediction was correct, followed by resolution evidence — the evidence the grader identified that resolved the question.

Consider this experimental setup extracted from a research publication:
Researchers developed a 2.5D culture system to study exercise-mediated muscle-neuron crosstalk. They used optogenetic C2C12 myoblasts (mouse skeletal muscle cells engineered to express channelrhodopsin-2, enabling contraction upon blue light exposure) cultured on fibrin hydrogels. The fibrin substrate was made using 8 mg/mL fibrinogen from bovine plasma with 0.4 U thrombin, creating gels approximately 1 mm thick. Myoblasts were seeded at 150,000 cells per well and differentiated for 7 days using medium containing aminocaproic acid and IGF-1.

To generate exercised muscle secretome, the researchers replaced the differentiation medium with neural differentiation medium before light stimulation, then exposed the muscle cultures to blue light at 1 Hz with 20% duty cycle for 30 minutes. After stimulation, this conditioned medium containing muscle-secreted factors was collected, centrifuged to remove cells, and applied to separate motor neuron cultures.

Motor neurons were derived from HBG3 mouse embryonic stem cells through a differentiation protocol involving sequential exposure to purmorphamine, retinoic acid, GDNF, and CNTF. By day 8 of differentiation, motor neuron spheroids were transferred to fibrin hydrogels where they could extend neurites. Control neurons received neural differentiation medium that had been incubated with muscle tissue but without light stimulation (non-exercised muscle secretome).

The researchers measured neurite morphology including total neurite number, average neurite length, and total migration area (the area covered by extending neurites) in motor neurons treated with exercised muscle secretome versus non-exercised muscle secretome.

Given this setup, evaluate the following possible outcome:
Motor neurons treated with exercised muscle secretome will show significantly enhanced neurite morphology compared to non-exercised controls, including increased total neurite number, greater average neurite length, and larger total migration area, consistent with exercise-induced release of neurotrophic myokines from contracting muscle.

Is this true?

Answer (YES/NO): NO